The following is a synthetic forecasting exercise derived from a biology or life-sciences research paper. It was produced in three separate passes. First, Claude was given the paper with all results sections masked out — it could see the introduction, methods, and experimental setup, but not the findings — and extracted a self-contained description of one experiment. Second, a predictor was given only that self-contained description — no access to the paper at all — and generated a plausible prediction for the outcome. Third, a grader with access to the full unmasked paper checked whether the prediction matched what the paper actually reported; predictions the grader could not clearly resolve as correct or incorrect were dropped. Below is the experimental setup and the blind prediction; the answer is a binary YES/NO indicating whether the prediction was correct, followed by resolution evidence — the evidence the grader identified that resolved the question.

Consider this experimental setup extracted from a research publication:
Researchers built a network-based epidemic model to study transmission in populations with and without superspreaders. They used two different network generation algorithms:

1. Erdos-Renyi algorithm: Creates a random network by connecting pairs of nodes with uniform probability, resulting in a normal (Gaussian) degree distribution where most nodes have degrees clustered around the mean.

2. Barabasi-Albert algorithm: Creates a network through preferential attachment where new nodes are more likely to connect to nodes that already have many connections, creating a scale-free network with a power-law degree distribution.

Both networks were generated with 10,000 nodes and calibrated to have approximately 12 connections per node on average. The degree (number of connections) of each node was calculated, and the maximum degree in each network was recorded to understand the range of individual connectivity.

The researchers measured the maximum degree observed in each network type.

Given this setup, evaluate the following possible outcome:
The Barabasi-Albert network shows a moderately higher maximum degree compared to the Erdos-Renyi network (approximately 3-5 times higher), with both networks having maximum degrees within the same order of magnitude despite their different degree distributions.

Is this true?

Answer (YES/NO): NO